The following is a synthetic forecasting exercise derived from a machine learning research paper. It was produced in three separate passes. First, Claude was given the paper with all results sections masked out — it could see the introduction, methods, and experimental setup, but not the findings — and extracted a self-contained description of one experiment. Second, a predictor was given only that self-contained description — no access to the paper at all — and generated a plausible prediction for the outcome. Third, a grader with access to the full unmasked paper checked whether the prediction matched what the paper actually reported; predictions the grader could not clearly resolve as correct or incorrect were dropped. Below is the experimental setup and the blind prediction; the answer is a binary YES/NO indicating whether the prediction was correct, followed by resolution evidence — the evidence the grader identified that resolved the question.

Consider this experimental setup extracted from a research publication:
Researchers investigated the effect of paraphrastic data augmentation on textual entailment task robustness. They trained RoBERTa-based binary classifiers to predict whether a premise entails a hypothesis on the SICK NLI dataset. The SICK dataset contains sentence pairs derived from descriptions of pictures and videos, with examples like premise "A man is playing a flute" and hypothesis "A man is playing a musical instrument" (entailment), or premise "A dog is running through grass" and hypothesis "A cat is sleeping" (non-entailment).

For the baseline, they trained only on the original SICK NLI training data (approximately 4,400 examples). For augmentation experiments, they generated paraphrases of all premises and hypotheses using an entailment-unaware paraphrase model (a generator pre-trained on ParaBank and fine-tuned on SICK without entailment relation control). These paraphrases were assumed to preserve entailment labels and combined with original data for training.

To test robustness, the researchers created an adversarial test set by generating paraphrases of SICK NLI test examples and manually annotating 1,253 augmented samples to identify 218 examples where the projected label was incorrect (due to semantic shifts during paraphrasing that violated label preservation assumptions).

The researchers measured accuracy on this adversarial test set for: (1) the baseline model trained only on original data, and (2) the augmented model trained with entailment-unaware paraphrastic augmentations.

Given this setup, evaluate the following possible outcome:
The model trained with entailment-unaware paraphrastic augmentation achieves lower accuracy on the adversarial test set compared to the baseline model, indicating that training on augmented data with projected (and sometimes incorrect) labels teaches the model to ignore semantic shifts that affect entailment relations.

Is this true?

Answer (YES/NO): YES